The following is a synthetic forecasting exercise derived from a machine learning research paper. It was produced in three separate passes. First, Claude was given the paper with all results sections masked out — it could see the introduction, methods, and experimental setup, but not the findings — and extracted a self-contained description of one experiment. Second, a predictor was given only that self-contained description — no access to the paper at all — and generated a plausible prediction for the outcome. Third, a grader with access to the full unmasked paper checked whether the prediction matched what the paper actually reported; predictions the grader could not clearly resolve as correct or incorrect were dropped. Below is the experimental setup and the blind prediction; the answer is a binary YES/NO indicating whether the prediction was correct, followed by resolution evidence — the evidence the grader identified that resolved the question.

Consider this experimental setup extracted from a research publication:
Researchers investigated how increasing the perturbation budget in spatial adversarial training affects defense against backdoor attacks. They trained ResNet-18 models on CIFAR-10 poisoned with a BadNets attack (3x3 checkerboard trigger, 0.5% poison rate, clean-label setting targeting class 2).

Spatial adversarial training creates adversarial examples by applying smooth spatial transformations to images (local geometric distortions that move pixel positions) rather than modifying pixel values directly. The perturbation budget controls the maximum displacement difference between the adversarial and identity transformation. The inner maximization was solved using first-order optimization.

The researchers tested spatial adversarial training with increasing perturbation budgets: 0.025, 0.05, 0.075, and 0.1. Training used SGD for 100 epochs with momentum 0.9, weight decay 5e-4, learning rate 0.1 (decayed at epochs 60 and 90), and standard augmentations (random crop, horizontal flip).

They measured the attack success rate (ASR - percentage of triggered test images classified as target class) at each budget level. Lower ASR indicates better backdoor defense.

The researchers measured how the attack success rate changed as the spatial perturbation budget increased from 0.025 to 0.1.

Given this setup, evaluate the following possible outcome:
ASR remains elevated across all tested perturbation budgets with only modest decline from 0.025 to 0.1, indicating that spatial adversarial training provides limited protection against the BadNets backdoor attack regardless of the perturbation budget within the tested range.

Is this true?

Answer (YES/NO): NO